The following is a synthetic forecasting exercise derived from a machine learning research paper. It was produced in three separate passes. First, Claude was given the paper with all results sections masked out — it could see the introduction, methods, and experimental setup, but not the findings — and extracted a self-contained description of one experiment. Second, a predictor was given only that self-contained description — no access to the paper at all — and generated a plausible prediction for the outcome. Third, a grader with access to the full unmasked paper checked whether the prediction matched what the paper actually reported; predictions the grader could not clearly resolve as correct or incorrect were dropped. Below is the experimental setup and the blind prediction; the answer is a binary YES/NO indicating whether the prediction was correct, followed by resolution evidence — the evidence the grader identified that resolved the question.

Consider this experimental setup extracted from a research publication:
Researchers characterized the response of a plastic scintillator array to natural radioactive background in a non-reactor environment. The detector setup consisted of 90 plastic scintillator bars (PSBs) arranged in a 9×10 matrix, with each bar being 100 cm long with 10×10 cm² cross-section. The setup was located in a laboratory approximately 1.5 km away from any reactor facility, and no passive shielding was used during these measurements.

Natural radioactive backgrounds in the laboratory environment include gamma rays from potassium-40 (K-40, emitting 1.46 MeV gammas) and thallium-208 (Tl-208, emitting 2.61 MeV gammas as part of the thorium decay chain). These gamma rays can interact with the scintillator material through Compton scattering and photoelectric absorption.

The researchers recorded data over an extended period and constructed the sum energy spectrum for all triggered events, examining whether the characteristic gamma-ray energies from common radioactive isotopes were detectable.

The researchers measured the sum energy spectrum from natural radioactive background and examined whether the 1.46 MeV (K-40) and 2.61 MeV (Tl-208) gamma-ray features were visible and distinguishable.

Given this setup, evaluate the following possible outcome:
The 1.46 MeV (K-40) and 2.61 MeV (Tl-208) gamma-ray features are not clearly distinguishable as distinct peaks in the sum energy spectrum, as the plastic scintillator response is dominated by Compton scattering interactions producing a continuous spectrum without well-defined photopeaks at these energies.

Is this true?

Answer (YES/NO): YES